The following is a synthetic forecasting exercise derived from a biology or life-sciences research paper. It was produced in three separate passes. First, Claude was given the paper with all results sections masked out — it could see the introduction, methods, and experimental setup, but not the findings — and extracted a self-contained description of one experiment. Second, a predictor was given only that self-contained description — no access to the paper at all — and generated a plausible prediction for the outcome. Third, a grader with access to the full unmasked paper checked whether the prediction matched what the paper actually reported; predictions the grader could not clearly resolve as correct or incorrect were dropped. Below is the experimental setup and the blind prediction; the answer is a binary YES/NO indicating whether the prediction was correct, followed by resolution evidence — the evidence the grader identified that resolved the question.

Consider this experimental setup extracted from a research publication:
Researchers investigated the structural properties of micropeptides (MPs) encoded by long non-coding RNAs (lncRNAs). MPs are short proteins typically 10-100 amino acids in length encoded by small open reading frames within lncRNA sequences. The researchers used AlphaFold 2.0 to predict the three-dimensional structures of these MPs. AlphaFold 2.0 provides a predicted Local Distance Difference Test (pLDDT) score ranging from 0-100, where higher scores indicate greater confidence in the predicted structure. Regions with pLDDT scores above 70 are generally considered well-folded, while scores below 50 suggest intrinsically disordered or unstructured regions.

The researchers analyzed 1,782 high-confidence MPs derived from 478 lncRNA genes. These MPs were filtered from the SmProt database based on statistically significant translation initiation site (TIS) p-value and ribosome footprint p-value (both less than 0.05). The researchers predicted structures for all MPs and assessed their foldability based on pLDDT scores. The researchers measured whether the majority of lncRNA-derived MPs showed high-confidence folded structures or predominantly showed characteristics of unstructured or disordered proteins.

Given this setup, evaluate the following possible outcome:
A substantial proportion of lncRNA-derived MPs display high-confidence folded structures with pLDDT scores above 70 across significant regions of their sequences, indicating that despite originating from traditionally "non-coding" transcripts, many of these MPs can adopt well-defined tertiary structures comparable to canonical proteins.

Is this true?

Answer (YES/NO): NO